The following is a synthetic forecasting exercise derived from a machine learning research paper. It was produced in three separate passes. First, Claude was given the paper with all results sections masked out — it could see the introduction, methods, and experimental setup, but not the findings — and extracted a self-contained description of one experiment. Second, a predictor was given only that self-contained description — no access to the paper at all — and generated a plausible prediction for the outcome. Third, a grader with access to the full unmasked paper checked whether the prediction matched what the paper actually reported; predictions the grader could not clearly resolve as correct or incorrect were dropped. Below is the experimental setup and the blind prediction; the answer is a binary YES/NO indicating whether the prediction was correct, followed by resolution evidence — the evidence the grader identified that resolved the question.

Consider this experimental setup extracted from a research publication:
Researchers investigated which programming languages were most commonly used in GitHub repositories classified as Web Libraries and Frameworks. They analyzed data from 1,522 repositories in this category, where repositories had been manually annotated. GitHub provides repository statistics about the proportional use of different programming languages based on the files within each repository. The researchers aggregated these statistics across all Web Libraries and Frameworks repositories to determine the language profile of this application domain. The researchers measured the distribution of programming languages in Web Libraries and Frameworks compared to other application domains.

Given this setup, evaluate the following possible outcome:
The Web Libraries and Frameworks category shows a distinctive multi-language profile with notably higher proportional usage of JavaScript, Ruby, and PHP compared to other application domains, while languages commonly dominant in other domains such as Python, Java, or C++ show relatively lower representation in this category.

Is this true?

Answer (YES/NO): NO